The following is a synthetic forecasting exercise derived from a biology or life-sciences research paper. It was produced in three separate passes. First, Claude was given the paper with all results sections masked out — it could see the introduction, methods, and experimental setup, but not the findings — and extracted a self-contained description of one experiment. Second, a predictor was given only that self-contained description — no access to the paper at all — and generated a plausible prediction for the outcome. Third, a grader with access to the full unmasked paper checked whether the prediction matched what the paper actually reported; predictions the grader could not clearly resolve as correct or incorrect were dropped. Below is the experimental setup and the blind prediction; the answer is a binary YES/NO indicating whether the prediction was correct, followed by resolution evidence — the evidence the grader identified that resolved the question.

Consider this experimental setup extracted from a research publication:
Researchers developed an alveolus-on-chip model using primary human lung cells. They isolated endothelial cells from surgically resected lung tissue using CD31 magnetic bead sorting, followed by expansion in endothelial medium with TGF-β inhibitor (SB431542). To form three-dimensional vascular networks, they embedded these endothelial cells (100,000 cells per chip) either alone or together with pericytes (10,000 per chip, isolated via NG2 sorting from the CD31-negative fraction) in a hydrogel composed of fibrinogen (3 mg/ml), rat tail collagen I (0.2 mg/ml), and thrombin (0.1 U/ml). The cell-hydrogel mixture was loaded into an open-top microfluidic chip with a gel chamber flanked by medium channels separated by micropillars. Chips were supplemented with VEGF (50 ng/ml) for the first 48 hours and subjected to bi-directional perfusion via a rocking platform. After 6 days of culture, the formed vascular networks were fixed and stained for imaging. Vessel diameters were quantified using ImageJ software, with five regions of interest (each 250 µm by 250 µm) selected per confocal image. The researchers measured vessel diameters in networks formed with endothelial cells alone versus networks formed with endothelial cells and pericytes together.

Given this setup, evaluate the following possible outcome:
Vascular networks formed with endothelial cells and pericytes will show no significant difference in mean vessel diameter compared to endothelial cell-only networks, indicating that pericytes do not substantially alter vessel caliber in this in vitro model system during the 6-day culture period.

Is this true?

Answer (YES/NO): NO